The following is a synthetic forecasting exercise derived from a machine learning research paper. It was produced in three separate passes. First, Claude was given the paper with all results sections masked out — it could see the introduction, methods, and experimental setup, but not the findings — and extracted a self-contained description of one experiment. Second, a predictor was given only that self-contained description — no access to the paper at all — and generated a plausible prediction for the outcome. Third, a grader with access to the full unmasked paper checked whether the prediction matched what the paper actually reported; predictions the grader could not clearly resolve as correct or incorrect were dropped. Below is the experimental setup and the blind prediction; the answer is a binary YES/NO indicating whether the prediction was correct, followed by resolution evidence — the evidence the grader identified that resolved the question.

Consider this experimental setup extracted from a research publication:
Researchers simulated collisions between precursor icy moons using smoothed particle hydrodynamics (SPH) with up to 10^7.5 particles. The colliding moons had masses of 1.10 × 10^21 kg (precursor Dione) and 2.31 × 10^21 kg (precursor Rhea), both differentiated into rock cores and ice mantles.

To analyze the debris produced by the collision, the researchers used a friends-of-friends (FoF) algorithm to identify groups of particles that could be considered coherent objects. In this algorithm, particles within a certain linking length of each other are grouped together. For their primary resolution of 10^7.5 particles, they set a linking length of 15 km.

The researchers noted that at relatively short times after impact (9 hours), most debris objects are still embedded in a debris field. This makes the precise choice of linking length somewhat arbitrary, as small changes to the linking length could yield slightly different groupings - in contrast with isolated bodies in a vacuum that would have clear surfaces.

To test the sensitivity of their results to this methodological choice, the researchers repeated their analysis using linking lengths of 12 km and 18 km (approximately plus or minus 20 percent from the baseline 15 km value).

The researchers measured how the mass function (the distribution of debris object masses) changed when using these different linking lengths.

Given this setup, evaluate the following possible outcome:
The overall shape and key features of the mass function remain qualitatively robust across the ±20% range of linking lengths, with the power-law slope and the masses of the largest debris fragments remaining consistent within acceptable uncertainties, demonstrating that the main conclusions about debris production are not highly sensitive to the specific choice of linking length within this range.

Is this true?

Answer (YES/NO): YES